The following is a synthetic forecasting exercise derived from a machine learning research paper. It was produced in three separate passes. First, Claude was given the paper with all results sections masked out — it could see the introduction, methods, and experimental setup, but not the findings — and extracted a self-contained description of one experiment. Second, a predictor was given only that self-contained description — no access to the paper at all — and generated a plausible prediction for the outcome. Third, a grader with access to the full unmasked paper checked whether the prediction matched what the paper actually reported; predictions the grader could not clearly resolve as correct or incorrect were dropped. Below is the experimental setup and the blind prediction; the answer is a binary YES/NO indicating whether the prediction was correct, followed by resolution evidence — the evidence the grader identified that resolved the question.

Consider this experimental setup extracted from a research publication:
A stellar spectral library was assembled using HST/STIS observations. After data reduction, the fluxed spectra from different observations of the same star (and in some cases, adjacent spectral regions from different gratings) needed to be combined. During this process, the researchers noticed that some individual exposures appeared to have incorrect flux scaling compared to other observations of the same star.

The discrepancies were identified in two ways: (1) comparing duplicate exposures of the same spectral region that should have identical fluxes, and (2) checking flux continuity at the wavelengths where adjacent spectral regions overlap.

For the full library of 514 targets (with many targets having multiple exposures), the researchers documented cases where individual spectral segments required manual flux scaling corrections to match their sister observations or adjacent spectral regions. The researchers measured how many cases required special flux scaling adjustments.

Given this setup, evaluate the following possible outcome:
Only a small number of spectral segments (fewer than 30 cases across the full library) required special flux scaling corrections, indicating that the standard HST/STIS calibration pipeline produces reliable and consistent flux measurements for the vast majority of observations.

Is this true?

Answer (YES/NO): NO